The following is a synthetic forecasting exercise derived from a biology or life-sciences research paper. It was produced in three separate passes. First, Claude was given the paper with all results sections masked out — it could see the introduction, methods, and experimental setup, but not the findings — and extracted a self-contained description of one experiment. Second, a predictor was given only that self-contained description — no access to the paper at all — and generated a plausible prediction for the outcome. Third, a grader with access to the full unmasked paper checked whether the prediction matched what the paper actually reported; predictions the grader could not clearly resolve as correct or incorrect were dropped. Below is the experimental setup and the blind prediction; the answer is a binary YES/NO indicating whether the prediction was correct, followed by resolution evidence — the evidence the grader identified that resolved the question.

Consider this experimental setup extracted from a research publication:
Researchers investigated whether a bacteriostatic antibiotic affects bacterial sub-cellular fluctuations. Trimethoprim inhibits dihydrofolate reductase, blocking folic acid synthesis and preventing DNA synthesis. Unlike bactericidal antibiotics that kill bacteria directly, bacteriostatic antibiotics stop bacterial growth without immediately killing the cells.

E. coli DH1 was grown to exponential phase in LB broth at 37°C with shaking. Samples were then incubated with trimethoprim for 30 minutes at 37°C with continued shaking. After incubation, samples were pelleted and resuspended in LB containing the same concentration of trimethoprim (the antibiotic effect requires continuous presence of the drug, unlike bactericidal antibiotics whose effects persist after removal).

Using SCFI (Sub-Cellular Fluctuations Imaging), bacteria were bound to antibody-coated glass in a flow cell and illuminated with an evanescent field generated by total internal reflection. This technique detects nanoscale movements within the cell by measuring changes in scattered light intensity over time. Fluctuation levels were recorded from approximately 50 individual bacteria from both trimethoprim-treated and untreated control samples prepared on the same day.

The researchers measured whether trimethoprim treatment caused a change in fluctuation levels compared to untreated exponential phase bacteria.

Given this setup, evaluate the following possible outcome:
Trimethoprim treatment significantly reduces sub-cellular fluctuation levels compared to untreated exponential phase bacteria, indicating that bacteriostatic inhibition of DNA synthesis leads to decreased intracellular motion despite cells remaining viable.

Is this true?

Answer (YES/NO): YES